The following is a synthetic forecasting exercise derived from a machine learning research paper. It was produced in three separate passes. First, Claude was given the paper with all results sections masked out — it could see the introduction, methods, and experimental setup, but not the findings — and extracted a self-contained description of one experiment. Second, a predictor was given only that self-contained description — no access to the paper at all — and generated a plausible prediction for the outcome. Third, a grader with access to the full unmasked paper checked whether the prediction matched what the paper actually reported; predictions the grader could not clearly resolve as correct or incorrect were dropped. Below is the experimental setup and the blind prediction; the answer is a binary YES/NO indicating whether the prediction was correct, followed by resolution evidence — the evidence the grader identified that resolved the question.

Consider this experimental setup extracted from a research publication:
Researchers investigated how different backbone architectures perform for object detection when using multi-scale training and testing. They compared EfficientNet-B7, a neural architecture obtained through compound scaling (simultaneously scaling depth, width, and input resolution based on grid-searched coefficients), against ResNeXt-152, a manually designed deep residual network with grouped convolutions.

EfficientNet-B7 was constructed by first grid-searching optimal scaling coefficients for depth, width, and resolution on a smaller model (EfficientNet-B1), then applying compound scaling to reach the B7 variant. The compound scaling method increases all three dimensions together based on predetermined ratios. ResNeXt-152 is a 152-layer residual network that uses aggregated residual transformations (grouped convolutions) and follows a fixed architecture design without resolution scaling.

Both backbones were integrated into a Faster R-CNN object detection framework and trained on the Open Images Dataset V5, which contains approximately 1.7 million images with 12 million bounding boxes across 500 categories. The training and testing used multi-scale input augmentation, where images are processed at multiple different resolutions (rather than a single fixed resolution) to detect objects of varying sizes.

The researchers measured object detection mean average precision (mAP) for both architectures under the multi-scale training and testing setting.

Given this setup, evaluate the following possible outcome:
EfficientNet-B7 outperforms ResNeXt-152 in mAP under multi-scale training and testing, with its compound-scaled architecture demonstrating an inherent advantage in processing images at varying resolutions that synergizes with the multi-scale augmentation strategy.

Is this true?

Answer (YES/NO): NO